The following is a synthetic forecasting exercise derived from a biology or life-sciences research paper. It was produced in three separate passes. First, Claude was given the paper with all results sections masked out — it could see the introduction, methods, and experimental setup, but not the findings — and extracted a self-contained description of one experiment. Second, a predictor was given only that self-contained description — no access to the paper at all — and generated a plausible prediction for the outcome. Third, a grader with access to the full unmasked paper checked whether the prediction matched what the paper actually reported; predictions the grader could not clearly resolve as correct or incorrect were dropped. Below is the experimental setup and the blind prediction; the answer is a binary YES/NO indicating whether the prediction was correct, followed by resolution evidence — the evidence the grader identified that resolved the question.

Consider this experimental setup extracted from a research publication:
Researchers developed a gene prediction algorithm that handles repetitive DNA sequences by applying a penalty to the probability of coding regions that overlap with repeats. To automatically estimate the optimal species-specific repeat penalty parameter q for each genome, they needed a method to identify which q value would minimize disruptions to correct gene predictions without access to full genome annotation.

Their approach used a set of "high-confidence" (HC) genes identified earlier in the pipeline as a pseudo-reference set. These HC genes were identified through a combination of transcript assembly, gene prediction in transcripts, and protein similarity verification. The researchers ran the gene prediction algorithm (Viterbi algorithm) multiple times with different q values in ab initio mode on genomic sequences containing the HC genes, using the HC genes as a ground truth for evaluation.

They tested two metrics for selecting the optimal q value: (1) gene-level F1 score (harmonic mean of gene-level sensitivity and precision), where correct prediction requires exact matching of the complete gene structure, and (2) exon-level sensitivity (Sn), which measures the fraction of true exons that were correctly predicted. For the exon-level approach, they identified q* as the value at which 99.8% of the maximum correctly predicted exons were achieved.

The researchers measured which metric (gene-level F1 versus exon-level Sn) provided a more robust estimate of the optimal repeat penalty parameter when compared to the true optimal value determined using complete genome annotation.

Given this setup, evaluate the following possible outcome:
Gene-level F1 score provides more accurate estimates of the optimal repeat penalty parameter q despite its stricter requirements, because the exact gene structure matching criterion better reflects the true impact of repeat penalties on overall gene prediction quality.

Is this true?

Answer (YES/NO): NO